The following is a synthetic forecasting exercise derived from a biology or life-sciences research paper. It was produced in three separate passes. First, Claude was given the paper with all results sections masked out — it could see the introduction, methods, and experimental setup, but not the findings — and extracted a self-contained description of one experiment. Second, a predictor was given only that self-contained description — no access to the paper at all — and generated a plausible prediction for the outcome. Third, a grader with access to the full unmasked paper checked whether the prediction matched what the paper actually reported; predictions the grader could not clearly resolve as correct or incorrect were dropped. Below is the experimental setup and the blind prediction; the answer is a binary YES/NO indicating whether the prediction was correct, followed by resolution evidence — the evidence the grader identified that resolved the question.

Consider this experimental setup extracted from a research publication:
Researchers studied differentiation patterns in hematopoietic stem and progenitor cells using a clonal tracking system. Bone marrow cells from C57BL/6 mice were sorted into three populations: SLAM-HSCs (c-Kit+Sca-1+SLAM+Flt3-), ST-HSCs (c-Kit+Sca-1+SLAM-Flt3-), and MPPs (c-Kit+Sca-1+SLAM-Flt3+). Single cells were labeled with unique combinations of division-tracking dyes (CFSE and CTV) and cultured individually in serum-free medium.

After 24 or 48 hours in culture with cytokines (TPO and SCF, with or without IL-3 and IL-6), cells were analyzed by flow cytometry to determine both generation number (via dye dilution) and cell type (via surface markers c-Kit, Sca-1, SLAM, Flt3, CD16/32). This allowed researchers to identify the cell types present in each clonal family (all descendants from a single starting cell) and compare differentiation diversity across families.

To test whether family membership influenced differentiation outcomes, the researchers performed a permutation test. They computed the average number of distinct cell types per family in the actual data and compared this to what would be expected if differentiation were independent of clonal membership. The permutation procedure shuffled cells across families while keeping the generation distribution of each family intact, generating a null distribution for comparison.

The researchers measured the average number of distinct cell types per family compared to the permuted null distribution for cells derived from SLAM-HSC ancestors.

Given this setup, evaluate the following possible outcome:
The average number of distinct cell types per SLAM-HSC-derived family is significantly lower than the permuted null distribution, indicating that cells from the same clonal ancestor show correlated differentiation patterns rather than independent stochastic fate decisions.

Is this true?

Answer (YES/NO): YES